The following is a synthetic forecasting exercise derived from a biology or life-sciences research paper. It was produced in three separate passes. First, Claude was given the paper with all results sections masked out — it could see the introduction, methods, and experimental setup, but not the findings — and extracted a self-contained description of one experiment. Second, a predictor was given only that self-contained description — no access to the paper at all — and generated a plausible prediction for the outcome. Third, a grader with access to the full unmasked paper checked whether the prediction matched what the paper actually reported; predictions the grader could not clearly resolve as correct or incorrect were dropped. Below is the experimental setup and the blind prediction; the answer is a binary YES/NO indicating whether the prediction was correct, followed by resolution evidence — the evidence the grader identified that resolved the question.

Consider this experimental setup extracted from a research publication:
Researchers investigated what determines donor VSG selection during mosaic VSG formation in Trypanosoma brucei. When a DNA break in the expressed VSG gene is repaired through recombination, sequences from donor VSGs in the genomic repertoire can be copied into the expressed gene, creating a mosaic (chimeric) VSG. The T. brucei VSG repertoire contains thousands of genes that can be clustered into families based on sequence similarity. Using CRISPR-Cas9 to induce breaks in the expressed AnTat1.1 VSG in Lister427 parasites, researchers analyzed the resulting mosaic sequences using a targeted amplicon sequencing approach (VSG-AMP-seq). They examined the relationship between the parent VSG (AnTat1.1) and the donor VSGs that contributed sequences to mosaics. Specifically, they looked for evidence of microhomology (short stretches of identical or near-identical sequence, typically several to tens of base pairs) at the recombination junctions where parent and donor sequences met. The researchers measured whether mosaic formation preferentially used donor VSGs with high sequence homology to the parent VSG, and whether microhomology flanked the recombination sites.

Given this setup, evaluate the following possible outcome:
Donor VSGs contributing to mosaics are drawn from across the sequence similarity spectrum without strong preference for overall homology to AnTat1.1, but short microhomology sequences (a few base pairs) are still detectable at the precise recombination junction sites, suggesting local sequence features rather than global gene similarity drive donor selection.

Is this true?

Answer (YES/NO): NO